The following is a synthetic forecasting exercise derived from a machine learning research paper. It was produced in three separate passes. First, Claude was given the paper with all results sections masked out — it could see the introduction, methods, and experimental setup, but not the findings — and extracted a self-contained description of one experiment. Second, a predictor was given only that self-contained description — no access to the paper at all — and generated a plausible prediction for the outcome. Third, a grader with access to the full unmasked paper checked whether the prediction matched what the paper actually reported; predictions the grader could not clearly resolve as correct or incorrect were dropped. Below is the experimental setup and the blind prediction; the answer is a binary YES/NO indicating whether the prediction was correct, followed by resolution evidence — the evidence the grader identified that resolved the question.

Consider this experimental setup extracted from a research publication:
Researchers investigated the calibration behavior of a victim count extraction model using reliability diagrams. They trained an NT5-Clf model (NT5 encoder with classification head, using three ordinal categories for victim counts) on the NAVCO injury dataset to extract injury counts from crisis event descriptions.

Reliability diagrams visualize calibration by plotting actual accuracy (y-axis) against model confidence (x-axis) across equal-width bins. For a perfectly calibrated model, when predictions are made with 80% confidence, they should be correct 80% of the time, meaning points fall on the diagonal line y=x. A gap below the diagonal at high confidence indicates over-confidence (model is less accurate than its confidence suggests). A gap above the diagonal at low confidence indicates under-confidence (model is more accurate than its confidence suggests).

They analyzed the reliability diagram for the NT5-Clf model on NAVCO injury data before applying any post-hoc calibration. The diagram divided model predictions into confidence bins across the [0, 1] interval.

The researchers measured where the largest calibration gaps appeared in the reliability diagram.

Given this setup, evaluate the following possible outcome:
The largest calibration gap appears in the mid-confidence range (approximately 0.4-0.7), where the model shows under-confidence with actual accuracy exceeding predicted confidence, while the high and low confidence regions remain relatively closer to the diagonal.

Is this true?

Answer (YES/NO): NO